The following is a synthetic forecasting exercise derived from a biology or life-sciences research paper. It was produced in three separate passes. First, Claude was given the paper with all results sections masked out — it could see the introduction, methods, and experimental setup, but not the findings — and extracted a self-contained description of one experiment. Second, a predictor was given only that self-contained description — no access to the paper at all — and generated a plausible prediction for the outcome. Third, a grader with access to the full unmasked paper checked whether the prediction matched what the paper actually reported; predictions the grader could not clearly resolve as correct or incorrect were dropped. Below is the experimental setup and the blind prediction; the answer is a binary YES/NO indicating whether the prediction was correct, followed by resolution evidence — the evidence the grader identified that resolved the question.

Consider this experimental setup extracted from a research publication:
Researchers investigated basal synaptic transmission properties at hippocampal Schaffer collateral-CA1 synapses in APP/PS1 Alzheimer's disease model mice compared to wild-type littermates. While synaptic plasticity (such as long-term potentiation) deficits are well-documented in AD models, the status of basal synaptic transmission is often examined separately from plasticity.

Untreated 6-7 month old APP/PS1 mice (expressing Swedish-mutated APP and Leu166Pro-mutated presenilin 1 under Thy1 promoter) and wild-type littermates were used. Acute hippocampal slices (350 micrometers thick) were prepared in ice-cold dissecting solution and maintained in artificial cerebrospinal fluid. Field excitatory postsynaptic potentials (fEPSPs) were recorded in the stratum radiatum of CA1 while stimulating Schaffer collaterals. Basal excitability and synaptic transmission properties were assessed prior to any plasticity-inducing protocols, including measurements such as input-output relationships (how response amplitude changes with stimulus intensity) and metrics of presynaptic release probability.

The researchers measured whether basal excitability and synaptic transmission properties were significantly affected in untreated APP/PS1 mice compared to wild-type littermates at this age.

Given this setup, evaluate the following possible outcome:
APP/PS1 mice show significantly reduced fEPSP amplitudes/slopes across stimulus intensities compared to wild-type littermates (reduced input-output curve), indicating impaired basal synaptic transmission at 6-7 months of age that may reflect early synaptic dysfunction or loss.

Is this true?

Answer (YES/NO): NO